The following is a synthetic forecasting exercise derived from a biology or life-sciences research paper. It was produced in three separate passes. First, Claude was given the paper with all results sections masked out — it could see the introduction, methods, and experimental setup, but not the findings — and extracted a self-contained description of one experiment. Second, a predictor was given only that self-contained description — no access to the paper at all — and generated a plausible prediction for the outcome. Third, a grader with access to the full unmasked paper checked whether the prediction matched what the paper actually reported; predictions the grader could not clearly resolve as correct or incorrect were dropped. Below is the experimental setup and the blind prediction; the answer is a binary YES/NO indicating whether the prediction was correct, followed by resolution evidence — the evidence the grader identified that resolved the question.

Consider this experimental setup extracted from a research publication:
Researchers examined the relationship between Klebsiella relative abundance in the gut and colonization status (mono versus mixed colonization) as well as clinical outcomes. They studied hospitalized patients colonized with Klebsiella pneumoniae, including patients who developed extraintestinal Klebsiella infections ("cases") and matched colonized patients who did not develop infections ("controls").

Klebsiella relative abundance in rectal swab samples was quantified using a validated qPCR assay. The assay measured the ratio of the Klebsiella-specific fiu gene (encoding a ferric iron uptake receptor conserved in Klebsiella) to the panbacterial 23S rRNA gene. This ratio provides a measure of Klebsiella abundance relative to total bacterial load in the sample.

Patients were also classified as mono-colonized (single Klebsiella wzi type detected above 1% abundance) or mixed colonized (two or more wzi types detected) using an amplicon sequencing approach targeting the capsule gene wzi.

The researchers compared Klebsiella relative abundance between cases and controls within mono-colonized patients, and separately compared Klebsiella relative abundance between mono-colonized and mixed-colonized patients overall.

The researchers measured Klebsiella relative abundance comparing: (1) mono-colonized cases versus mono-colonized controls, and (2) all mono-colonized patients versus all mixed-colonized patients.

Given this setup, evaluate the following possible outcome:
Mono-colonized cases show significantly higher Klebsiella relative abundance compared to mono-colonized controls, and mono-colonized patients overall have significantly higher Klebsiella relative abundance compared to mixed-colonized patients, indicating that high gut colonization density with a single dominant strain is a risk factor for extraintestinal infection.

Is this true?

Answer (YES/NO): YES